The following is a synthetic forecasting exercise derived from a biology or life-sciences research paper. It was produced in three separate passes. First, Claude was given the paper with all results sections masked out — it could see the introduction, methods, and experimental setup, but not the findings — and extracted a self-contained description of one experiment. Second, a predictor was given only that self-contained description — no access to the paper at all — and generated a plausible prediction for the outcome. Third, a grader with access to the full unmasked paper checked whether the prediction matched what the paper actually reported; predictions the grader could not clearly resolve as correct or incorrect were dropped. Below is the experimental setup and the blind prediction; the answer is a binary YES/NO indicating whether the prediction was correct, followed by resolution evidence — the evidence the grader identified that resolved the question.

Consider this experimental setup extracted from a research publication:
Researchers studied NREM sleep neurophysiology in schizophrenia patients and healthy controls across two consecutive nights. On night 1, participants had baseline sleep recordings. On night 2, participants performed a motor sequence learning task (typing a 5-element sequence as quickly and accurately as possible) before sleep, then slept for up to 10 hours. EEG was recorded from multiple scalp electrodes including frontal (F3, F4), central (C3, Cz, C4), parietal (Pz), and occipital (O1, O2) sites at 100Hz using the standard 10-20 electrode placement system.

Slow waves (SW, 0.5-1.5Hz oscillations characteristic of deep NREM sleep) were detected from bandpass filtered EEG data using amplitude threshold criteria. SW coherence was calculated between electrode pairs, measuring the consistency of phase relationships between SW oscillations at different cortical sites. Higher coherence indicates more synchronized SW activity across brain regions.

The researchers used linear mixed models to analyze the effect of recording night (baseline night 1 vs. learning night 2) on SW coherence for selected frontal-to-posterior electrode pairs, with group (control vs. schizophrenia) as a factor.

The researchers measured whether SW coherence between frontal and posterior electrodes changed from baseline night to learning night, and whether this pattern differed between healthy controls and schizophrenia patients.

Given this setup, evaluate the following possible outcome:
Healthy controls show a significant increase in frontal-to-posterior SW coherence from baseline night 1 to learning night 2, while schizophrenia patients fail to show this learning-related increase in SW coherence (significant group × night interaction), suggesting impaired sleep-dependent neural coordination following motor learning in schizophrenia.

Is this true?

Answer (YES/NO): YES